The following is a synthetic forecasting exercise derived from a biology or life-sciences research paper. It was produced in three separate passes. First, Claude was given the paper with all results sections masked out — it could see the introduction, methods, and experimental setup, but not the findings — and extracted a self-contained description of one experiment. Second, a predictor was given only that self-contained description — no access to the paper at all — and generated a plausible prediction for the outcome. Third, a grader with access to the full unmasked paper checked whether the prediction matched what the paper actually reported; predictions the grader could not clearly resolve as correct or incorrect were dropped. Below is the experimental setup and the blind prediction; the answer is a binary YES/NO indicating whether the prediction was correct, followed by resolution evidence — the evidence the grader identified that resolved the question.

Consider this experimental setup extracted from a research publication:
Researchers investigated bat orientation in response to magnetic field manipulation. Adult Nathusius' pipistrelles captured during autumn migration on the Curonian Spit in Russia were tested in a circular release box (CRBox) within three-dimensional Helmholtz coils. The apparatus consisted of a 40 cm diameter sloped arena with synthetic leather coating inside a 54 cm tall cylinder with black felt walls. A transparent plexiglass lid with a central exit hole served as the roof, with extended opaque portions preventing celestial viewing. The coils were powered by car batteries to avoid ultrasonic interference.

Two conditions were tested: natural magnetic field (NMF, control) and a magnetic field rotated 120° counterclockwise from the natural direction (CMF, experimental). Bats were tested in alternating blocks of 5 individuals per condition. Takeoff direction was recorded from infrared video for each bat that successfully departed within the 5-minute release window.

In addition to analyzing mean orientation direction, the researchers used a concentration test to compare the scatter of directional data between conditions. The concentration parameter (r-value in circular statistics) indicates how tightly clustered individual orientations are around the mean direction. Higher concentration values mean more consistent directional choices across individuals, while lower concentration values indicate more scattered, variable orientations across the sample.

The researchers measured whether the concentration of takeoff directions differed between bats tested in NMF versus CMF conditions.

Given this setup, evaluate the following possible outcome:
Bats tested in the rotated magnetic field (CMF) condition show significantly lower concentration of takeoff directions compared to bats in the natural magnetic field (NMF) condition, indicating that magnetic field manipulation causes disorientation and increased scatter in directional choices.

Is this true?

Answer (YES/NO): NO